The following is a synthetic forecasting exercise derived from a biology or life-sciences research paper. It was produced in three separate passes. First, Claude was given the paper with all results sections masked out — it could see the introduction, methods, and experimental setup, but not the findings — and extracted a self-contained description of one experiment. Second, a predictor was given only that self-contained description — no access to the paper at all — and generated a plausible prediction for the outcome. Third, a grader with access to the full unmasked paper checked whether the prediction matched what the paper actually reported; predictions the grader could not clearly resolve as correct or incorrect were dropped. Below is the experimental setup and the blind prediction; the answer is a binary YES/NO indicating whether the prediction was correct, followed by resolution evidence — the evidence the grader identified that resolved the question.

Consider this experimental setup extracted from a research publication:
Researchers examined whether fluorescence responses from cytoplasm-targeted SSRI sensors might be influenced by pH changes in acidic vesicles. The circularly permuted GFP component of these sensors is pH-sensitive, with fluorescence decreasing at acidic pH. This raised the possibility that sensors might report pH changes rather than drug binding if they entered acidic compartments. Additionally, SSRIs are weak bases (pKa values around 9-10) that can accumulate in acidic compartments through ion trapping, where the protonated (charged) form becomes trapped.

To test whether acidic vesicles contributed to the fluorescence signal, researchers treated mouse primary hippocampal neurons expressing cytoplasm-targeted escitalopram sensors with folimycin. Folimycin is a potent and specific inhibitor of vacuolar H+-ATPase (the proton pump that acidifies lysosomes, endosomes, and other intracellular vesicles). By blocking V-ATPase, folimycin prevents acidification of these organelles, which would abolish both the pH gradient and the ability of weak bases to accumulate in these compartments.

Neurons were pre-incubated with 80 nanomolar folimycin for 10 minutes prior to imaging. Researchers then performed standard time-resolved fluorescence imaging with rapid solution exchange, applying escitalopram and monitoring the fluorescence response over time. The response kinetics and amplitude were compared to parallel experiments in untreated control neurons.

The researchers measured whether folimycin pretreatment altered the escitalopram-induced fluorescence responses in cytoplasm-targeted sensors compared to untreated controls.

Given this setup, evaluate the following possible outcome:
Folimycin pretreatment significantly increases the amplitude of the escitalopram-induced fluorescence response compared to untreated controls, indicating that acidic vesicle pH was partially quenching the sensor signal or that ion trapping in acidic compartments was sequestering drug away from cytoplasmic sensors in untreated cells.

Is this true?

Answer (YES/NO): NO